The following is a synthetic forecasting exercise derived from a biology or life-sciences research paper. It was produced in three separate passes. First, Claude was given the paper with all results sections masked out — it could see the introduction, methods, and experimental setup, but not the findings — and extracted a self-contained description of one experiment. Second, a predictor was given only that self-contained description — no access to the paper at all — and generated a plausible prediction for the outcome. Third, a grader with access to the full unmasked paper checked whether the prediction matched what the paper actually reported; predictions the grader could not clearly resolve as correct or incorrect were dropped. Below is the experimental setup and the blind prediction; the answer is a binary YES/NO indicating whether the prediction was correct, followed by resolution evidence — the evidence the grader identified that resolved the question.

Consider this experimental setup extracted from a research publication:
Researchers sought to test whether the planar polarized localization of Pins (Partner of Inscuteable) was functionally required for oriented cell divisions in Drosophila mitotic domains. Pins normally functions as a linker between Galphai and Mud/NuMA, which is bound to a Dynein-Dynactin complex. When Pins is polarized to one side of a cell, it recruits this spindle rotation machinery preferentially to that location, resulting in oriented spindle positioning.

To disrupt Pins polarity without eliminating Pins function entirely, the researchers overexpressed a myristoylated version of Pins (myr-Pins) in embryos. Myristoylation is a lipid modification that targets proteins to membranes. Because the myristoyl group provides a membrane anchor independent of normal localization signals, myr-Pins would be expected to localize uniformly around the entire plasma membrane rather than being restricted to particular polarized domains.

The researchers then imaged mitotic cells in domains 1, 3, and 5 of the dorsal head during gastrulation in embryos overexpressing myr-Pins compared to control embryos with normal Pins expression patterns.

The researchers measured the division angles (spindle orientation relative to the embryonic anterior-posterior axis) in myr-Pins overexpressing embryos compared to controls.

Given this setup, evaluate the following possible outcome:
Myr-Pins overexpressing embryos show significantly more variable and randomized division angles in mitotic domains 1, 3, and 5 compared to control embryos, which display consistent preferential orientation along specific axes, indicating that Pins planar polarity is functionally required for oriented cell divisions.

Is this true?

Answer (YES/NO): YES